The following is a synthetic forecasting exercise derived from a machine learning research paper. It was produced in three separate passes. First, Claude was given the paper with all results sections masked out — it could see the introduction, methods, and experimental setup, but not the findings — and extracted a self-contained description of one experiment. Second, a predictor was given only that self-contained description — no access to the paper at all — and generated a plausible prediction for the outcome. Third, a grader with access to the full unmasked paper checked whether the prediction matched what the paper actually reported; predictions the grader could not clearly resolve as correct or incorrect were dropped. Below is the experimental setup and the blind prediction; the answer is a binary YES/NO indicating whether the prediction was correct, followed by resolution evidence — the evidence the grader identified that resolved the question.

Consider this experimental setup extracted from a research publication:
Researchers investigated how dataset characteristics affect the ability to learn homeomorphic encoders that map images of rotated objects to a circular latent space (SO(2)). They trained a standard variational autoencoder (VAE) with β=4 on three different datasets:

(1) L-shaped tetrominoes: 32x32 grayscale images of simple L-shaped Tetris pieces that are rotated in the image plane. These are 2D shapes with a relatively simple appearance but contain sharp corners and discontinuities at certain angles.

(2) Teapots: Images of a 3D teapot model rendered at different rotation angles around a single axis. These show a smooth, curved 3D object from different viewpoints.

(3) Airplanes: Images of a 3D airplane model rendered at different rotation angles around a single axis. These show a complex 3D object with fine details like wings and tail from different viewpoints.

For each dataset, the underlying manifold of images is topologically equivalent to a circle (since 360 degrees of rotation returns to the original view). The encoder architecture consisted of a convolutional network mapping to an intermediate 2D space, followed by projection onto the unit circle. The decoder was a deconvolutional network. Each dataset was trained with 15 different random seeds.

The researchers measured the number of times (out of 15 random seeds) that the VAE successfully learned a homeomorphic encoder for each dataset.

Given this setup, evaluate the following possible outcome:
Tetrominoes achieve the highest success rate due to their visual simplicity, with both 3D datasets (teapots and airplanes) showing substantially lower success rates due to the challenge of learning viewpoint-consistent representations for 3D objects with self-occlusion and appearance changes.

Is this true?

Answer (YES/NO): NO